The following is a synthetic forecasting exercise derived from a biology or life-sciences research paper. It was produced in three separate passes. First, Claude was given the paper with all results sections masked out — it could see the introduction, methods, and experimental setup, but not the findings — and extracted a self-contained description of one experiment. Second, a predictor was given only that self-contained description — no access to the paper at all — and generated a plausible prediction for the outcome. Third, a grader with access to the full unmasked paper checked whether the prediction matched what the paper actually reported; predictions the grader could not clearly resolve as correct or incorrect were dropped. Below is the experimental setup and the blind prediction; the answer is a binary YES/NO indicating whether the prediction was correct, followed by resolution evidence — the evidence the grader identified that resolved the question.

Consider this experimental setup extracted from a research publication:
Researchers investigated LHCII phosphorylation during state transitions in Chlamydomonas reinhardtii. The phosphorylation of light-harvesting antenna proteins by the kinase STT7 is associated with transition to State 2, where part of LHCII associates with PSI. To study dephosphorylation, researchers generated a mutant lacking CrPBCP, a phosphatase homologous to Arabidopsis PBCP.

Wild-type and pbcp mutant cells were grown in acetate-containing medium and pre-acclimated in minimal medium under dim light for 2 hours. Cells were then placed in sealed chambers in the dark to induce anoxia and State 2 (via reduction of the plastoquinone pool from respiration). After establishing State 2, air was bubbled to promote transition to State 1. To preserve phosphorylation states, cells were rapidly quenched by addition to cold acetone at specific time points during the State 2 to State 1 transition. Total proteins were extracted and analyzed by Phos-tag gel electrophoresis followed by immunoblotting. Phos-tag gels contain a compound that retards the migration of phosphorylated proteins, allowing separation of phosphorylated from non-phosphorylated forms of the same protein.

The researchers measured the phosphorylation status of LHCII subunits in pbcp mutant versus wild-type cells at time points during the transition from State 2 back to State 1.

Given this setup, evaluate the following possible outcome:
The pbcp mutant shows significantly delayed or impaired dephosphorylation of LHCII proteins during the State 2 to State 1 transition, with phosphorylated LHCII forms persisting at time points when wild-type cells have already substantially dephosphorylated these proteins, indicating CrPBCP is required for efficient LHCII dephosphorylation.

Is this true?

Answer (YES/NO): YES